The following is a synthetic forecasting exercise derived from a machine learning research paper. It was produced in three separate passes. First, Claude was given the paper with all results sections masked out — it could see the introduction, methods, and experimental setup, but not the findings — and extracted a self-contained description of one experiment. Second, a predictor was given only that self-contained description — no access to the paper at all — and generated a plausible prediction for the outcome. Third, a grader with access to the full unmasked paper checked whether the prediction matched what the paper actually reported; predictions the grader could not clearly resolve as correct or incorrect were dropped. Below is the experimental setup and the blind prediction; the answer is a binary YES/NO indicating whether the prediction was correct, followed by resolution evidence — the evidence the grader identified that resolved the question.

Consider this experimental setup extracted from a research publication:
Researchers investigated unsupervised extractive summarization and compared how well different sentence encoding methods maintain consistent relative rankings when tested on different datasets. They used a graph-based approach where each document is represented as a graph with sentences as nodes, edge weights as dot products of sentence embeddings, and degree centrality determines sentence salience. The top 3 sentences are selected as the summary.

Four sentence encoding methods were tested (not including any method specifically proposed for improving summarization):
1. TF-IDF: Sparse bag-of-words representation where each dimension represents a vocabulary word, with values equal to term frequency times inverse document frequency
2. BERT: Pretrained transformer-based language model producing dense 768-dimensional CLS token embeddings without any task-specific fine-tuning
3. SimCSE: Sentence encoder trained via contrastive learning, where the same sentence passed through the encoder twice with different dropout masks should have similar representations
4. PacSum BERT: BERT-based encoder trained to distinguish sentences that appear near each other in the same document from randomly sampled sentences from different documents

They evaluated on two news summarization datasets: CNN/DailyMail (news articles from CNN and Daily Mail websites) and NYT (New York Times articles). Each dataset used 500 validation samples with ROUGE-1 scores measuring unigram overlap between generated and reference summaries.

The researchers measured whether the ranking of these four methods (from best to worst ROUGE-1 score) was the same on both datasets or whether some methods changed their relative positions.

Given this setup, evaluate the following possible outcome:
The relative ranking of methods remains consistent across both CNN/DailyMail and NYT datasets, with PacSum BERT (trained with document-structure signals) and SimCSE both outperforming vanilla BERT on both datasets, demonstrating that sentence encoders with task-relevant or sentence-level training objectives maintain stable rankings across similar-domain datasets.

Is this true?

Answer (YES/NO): NO